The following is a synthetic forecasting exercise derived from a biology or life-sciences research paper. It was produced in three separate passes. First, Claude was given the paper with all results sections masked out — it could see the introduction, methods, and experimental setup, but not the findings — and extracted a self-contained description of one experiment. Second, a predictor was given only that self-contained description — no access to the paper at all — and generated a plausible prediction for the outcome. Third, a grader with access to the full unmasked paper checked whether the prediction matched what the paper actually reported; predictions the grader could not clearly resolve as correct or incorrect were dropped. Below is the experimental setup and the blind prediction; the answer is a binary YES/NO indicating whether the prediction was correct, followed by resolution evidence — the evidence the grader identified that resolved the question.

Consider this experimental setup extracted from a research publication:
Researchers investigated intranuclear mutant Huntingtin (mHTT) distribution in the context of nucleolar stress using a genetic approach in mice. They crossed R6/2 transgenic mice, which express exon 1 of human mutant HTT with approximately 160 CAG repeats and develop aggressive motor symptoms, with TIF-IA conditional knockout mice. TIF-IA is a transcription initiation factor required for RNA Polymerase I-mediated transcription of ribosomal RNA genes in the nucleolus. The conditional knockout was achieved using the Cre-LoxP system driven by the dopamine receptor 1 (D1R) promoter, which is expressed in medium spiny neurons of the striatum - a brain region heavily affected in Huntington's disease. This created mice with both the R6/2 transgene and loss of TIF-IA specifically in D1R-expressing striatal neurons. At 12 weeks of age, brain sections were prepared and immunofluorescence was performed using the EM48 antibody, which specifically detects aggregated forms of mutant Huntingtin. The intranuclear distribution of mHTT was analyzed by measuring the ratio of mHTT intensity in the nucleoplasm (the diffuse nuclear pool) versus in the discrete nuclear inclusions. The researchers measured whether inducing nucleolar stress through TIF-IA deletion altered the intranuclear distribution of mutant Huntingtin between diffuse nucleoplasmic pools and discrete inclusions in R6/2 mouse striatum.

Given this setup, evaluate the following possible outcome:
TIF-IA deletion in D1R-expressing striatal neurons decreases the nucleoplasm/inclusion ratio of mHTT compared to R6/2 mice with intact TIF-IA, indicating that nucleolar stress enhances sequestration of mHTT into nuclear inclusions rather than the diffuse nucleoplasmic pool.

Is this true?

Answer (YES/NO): YES